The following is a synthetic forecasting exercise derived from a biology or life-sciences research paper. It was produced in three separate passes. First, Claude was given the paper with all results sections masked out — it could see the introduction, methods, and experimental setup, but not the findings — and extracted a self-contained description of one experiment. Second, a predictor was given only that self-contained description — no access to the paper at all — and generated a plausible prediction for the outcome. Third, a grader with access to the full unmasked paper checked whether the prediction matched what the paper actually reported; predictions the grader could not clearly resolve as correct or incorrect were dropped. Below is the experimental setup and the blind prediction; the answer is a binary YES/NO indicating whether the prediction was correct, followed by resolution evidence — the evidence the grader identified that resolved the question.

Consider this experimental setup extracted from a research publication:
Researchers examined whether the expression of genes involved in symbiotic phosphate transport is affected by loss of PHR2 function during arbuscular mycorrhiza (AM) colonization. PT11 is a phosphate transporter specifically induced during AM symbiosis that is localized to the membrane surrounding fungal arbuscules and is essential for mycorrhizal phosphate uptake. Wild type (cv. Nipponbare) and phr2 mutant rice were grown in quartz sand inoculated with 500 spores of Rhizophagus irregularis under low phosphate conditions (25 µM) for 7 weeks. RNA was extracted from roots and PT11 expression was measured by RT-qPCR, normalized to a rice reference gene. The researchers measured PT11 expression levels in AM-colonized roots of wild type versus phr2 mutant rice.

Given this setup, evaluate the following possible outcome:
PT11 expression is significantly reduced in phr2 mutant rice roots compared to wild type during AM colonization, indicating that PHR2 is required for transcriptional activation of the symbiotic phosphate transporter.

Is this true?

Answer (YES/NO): YES